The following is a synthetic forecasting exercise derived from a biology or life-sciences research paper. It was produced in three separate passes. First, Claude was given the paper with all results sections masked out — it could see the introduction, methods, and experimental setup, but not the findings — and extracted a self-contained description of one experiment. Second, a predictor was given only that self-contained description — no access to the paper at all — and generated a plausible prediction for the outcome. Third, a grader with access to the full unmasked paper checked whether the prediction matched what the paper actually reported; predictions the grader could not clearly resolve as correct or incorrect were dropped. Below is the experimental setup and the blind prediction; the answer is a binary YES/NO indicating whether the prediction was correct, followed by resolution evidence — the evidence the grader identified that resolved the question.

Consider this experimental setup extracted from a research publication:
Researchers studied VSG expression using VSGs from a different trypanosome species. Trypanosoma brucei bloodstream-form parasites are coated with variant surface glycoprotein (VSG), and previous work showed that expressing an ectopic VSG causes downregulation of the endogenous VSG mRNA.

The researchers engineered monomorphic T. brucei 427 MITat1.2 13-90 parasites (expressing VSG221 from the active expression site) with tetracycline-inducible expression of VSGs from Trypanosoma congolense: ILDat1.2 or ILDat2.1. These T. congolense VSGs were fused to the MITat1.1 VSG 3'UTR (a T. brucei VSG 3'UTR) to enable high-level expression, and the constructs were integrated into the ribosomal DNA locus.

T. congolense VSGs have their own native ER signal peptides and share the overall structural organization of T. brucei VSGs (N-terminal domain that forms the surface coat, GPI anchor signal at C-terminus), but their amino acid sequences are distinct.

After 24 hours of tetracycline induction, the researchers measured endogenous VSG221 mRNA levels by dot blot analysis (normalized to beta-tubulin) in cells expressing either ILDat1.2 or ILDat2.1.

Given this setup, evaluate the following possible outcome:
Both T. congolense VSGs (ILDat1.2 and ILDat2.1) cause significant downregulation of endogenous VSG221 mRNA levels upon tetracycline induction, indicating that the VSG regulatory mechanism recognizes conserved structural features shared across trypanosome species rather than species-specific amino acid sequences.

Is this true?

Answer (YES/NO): NO